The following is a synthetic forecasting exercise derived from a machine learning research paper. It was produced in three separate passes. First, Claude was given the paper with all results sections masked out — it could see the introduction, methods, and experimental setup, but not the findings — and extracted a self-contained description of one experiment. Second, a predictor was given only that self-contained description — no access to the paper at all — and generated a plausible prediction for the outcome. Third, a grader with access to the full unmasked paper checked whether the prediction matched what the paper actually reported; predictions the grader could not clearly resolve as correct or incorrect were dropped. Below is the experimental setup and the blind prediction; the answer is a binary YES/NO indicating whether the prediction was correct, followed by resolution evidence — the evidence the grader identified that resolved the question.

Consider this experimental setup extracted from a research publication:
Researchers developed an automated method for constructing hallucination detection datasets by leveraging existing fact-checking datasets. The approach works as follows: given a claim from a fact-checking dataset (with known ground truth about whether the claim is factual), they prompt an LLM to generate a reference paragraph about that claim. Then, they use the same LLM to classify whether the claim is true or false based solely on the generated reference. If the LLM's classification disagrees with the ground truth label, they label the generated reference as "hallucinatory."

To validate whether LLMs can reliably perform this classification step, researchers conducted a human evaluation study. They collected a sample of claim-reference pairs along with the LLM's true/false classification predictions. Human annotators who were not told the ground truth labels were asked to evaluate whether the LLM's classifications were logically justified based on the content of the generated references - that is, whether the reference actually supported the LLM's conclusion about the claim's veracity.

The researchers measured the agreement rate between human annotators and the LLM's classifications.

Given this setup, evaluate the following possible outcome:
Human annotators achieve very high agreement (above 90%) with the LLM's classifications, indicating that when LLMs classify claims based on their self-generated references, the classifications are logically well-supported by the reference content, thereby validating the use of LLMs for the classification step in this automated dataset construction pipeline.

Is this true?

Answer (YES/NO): YES